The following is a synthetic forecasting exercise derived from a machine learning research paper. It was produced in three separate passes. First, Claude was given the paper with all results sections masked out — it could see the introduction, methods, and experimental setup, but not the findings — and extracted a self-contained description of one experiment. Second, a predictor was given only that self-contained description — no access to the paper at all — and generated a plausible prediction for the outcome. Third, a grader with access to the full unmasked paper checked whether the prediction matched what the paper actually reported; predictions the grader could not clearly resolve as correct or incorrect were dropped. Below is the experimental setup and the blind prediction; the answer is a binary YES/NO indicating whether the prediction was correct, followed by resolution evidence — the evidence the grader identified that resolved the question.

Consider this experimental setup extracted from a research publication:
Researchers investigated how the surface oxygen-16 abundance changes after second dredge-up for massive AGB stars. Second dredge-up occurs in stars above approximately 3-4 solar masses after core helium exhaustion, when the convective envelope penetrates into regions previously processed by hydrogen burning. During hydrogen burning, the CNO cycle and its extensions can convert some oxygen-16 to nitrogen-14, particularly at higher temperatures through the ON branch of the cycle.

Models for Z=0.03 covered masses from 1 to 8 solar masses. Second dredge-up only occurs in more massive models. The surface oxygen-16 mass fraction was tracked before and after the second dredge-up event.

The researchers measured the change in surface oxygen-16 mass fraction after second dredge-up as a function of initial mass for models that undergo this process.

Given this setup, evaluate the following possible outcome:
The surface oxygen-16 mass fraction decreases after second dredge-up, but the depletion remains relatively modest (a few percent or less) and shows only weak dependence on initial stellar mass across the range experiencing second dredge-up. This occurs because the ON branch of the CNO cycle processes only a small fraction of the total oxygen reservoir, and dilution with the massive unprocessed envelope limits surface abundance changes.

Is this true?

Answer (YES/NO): NO